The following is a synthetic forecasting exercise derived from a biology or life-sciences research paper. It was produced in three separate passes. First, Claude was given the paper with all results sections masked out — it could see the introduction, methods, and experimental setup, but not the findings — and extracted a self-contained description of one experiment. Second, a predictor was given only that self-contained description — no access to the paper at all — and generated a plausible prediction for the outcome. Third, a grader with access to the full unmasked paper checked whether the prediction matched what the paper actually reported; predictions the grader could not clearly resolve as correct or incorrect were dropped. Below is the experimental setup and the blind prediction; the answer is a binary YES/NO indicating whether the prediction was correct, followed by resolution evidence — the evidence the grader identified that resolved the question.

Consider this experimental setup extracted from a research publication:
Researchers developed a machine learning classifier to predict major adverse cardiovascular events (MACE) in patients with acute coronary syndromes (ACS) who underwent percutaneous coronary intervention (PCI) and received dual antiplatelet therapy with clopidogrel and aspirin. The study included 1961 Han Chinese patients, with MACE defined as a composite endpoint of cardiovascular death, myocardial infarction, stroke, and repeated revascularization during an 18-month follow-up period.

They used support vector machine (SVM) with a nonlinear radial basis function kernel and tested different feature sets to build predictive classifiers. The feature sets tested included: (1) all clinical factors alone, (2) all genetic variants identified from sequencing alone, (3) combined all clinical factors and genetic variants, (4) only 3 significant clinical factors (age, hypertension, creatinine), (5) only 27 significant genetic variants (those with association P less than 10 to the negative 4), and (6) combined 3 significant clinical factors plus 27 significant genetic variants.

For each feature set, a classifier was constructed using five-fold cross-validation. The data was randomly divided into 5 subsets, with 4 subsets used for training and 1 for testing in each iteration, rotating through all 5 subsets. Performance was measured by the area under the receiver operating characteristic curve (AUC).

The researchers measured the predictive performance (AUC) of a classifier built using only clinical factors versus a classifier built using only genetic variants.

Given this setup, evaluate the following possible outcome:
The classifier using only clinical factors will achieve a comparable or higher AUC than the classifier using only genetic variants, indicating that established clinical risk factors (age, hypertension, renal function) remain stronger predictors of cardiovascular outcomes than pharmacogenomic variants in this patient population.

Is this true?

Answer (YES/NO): NO